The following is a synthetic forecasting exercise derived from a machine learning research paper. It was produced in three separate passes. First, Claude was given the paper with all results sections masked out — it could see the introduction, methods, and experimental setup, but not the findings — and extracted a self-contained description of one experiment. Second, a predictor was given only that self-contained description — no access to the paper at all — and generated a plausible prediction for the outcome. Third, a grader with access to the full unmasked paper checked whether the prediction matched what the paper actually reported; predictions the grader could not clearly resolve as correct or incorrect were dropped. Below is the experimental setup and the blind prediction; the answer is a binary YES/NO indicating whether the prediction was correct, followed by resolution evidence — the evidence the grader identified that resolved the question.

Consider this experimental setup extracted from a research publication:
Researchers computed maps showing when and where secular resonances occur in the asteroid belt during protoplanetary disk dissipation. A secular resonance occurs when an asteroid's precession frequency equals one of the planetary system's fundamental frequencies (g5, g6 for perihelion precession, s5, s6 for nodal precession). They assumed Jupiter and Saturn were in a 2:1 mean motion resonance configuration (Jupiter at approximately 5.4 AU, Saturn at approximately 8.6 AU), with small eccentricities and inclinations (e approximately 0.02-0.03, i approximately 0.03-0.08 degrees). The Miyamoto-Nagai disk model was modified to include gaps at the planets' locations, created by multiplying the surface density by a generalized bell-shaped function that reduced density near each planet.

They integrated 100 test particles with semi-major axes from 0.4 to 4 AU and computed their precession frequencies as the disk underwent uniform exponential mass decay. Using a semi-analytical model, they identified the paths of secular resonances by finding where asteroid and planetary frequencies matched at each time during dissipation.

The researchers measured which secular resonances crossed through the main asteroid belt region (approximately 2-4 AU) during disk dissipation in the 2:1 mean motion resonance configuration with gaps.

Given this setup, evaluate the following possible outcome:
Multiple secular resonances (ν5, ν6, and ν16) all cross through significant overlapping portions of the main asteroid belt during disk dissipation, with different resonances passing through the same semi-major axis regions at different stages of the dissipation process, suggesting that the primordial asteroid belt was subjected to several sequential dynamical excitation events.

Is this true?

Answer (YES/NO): NO